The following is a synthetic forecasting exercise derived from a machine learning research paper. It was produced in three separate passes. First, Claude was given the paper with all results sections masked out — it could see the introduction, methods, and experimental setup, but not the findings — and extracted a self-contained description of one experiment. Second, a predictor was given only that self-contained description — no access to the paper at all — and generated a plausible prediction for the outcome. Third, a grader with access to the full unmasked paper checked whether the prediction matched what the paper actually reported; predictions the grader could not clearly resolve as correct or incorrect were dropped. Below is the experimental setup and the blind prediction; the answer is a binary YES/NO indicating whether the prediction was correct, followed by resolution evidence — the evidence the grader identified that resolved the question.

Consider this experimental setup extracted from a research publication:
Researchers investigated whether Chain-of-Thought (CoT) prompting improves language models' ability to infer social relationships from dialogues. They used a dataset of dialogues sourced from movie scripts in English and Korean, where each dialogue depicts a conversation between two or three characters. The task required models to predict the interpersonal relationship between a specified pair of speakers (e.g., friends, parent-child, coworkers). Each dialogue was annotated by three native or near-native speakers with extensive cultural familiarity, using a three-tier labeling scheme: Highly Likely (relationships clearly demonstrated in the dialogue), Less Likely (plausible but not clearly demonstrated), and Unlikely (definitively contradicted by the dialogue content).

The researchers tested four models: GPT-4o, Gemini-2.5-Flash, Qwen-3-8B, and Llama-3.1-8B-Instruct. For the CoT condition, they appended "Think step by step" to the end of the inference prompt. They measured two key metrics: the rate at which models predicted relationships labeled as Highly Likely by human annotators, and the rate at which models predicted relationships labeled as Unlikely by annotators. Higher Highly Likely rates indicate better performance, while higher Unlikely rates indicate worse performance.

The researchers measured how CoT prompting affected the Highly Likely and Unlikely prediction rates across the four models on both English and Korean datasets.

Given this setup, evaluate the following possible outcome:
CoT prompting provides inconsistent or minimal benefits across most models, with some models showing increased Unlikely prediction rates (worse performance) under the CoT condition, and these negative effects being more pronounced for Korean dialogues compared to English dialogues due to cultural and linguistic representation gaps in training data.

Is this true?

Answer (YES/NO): YES